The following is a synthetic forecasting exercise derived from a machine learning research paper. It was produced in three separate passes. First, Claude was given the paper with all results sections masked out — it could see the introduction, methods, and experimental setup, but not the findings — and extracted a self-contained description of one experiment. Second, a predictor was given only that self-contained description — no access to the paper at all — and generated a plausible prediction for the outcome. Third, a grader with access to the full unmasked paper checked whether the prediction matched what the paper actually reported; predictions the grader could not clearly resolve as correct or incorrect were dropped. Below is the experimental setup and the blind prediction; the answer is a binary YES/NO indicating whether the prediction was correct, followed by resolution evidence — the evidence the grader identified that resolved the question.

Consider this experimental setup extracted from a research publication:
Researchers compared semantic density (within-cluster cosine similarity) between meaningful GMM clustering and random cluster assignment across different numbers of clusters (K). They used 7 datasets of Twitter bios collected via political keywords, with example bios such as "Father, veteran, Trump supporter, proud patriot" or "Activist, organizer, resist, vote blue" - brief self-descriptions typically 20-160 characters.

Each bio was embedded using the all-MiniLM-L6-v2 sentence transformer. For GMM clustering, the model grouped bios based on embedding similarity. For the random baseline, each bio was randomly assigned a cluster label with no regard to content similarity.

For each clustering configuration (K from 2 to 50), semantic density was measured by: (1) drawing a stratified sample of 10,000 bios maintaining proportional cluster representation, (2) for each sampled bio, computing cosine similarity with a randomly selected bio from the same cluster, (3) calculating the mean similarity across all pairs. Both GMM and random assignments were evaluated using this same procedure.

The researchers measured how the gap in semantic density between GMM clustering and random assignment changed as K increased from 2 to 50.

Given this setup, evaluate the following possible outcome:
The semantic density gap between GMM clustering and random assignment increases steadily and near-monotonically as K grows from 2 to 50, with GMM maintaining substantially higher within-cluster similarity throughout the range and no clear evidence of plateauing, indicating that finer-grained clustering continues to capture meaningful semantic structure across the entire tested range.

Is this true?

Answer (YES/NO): NO